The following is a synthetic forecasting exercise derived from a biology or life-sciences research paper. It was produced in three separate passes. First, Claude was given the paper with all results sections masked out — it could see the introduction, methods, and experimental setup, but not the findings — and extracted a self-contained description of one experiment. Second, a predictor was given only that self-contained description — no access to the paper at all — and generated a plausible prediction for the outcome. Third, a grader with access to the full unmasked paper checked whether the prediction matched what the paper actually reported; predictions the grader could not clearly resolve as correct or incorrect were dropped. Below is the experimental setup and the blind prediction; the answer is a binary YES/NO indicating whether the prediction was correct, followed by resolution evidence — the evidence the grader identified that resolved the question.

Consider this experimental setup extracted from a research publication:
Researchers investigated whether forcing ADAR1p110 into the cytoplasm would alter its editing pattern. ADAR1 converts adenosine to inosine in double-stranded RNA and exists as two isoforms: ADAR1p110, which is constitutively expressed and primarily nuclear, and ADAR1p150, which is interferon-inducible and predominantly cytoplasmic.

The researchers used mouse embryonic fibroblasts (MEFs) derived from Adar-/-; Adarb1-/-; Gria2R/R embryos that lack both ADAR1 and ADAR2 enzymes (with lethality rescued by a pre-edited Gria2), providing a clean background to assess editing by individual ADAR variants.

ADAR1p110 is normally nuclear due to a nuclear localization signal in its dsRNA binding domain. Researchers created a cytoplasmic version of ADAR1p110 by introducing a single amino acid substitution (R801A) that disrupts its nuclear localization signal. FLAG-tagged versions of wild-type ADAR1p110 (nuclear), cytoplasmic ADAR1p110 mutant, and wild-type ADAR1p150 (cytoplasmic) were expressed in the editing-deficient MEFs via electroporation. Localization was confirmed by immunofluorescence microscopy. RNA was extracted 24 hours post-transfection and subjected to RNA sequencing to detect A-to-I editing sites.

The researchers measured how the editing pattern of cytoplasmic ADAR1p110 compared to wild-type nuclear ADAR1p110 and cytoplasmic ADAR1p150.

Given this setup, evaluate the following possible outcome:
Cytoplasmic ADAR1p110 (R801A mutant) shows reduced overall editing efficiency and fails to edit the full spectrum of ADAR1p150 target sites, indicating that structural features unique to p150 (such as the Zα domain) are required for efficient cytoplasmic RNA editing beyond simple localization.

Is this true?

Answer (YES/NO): NO